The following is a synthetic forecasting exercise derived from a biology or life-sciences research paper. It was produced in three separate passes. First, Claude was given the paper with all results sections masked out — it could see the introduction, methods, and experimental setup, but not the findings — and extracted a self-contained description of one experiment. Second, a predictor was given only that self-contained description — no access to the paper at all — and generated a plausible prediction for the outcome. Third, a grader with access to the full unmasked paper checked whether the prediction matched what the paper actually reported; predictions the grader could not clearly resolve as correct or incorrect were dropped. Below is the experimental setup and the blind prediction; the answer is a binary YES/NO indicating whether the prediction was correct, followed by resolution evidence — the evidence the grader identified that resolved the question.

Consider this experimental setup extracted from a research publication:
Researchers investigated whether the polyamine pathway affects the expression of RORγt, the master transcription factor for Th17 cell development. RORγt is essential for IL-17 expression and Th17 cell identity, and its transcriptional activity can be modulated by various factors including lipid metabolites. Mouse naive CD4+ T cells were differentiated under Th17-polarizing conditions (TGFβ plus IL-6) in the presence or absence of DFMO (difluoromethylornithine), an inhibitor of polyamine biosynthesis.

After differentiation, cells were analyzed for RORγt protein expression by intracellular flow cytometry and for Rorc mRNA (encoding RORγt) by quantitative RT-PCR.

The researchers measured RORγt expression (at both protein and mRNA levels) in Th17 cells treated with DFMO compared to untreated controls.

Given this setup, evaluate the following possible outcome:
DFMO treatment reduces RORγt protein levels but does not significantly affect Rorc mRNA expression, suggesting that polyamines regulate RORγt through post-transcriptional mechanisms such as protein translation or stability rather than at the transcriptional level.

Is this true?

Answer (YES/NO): NO